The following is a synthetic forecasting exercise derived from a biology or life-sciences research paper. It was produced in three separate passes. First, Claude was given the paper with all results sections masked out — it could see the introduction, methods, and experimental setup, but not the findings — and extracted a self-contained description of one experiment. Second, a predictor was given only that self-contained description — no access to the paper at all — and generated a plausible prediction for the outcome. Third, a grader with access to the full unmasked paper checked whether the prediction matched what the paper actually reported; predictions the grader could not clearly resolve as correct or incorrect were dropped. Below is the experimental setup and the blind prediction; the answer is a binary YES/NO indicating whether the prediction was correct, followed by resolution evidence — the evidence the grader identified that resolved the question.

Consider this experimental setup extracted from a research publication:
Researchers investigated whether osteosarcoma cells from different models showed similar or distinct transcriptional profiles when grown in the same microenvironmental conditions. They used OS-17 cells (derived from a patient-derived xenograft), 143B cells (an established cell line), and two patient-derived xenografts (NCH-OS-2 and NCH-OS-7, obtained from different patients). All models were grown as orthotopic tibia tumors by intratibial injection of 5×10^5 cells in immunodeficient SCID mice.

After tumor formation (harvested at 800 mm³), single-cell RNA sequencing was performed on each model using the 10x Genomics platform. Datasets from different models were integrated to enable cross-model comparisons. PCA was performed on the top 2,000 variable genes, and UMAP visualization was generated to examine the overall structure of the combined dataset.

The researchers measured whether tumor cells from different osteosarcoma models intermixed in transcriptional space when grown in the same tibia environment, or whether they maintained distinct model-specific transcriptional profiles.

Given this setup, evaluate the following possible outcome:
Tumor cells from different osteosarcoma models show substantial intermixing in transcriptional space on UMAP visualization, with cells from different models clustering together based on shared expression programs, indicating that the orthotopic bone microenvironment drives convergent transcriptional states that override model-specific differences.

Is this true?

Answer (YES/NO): NO